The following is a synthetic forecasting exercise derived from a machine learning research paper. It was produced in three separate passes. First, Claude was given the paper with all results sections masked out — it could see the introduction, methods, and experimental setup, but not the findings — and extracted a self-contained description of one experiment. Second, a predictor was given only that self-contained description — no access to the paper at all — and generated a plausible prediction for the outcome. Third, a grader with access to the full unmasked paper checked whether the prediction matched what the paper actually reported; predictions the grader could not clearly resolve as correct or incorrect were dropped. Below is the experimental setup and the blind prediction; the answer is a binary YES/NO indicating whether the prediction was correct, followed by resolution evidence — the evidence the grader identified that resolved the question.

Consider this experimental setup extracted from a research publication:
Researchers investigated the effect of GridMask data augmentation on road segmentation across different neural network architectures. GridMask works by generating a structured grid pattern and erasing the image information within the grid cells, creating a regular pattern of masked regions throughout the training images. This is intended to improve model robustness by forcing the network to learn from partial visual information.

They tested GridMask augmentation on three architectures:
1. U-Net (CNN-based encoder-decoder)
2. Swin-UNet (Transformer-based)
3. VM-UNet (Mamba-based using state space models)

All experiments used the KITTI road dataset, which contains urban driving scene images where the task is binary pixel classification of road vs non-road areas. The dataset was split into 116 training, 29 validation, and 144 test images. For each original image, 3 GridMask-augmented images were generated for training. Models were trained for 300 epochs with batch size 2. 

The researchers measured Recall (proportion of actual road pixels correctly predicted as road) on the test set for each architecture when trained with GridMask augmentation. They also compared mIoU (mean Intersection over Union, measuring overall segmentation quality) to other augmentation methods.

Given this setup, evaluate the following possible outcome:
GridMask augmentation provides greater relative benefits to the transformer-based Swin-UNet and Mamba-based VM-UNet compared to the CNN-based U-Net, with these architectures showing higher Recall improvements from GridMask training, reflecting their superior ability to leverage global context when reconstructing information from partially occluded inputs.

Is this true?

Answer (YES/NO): NO